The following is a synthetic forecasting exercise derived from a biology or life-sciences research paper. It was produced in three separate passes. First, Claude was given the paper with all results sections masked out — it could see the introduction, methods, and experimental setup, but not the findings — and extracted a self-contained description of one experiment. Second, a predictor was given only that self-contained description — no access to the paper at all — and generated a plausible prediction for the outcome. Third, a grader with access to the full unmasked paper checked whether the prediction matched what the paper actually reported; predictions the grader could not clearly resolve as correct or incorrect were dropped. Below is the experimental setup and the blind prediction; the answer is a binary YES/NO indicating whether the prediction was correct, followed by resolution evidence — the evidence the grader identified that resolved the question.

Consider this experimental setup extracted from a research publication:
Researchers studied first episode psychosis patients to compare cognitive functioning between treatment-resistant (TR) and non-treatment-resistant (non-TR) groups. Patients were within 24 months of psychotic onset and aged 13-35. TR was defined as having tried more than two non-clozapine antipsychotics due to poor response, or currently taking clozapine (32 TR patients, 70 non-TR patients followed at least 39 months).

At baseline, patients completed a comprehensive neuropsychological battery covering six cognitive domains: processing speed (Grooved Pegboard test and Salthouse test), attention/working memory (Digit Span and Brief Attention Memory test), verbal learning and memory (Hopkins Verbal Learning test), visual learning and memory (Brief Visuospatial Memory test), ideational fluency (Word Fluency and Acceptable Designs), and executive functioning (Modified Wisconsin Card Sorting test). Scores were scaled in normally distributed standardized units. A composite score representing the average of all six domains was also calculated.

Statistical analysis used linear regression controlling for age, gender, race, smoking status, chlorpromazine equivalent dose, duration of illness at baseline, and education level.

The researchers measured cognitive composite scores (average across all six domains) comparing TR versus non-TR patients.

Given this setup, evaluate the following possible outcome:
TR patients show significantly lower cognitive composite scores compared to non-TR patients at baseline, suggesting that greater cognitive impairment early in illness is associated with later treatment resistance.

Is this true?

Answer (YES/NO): NO